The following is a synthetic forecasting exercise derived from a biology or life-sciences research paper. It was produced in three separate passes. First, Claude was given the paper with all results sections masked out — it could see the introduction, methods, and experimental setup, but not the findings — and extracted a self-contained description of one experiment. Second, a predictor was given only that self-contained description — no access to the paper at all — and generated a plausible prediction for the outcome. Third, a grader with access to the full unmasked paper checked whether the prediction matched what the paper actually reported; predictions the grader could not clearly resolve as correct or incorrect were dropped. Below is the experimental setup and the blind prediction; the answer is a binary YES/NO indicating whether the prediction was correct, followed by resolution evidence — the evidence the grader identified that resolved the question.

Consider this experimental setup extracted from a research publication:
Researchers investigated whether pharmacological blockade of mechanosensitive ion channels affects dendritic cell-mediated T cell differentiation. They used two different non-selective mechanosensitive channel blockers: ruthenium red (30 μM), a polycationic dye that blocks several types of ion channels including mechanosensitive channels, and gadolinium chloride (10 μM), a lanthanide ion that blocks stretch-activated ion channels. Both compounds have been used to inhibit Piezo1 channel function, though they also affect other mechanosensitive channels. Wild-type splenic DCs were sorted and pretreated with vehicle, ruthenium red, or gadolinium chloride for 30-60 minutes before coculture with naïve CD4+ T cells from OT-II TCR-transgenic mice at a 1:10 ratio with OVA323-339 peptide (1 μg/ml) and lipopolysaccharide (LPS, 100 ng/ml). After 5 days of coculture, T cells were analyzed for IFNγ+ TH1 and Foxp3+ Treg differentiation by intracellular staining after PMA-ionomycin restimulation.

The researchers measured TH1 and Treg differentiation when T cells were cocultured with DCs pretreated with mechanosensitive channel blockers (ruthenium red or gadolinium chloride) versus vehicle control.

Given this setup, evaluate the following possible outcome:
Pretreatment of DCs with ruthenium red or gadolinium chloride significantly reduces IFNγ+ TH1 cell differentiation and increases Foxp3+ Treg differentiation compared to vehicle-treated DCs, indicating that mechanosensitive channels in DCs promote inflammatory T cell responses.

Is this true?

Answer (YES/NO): NO